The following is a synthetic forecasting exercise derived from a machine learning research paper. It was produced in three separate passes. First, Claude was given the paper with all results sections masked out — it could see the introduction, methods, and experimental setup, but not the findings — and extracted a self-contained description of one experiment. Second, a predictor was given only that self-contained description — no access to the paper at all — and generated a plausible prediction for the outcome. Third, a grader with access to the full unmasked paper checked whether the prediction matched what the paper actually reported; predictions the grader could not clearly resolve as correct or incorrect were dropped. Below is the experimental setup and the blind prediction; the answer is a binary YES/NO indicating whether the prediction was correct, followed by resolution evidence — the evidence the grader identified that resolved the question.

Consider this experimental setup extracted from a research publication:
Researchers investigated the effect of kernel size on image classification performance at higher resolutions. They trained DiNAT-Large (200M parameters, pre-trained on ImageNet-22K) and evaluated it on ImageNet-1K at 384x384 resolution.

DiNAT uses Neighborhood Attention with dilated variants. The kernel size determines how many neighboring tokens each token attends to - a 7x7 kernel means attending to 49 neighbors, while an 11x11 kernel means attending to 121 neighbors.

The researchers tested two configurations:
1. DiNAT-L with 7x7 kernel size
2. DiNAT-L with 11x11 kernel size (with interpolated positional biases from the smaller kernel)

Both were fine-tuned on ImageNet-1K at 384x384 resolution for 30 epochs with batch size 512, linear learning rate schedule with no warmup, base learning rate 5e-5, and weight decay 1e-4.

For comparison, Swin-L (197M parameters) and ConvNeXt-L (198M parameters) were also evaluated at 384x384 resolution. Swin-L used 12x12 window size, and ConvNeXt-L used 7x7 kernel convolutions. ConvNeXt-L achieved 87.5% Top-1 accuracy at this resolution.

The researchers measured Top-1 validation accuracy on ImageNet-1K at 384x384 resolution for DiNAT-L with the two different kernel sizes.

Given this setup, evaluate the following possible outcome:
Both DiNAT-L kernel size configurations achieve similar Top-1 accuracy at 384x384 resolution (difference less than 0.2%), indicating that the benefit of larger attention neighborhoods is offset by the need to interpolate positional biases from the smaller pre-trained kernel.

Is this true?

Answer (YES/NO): YES